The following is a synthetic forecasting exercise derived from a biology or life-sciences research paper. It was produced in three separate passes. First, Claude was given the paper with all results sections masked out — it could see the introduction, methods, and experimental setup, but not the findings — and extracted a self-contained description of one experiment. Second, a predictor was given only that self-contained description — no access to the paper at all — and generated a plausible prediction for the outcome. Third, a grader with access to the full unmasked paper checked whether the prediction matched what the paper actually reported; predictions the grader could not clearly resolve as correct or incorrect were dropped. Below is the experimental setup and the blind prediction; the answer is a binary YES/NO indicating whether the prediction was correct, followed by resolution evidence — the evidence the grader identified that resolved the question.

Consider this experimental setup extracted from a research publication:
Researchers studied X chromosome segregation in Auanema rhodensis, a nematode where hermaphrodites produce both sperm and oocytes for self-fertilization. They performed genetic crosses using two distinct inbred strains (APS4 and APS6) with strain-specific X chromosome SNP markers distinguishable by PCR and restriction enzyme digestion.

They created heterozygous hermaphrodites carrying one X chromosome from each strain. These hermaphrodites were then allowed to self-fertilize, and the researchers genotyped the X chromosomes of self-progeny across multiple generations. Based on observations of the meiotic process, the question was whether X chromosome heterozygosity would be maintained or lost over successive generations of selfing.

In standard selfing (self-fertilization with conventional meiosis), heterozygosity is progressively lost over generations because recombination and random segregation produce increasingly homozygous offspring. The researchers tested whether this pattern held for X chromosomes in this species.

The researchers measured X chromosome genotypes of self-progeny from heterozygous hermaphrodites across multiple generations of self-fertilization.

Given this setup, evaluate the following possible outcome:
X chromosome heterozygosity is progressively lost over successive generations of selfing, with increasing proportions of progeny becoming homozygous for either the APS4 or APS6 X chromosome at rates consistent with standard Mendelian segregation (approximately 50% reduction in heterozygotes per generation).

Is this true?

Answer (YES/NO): NO